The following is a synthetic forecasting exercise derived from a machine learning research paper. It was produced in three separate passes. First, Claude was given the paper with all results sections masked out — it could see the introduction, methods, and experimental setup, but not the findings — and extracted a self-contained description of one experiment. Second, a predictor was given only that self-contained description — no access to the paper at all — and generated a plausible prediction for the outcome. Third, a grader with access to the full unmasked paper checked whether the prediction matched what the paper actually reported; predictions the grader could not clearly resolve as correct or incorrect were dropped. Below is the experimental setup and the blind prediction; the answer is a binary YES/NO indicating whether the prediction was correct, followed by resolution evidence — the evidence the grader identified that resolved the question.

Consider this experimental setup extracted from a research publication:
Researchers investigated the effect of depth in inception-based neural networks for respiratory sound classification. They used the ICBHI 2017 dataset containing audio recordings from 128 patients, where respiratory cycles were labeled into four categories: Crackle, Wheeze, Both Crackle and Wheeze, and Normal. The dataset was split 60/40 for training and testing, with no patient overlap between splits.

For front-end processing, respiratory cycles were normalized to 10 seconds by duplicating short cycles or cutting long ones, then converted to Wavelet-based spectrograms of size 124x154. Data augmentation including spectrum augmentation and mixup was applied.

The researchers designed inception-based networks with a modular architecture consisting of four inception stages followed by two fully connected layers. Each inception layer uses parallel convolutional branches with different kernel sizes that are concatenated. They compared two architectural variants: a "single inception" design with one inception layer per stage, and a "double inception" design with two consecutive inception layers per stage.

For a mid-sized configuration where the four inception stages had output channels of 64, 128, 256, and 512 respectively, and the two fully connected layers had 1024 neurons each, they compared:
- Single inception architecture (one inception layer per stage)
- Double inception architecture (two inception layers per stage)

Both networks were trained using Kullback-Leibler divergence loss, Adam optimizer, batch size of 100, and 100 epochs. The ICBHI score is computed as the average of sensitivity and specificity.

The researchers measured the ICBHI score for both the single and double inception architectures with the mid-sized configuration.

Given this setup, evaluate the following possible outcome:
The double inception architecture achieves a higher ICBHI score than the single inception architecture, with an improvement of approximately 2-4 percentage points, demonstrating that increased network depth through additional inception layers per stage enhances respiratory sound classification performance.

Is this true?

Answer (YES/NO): NO